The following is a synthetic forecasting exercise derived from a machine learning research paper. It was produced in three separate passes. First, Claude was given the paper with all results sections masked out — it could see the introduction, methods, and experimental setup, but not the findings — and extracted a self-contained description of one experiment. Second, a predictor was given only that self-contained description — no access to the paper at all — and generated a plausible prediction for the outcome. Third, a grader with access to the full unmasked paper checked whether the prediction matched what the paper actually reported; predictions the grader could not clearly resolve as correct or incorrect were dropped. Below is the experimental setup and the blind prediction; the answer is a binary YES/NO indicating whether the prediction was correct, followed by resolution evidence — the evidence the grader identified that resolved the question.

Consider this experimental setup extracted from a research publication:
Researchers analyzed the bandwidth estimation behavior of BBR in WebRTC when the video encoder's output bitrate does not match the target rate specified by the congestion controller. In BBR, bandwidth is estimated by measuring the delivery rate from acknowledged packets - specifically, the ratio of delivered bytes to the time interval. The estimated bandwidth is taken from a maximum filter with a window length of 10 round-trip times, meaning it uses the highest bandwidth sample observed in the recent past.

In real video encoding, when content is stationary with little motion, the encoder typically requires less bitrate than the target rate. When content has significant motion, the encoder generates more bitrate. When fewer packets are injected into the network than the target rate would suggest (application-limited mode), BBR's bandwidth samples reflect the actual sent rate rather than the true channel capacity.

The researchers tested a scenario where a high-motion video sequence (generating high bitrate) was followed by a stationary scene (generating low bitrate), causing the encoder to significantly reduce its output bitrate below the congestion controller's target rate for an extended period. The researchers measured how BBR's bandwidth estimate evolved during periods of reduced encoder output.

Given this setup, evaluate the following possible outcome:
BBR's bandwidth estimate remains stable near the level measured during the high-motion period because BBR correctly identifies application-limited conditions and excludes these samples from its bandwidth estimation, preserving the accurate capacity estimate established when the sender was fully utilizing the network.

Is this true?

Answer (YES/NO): NO